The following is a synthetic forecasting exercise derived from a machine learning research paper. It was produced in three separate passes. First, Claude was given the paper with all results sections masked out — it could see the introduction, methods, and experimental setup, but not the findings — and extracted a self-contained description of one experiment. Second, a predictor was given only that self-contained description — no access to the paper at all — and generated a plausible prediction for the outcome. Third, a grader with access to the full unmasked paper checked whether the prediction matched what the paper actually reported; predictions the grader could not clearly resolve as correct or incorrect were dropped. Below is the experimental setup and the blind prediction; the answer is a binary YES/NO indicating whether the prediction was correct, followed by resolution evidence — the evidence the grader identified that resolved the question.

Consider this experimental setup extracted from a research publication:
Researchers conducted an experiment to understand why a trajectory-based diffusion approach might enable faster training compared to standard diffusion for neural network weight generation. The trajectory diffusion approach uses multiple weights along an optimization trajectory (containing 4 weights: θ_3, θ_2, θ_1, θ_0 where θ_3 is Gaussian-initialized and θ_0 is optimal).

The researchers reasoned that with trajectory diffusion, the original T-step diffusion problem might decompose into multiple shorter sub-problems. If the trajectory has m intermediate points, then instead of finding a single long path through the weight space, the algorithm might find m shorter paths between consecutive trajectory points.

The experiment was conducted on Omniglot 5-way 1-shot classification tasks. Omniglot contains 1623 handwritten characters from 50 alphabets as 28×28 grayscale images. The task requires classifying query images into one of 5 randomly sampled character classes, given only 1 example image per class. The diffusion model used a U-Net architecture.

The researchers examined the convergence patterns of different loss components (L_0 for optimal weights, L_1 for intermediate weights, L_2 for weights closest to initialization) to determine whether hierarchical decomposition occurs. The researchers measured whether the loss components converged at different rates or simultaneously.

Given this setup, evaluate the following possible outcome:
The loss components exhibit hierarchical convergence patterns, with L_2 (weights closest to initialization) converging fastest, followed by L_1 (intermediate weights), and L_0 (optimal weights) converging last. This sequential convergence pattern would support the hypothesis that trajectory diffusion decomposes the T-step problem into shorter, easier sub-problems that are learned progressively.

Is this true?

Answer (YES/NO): YES